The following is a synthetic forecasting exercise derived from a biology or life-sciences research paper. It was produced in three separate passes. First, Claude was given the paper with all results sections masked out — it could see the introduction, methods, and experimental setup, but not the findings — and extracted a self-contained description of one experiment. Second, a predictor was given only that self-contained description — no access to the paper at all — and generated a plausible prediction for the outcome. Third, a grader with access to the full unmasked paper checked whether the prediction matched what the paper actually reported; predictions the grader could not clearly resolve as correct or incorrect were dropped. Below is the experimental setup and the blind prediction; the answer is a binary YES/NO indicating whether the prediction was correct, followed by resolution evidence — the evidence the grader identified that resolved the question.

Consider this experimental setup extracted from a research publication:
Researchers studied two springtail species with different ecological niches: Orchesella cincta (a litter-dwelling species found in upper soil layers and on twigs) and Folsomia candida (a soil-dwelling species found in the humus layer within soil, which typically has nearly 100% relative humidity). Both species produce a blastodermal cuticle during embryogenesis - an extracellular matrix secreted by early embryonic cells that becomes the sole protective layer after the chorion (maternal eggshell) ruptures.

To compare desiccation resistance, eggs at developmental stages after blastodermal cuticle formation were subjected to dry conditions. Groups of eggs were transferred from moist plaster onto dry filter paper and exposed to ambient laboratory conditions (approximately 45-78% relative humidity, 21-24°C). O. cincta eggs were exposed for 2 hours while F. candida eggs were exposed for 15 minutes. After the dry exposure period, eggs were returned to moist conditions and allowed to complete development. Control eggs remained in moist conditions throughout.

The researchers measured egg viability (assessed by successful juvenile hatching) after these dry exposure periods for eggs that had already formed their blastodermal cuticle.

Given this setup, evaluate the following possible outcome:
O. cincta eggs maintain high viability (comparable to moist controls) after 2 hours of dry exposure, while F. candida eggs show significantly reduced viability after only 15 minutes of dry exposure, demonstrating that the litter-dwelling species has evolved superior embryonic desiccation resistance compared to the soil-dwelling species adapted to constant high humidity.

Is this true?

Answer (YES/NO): NO